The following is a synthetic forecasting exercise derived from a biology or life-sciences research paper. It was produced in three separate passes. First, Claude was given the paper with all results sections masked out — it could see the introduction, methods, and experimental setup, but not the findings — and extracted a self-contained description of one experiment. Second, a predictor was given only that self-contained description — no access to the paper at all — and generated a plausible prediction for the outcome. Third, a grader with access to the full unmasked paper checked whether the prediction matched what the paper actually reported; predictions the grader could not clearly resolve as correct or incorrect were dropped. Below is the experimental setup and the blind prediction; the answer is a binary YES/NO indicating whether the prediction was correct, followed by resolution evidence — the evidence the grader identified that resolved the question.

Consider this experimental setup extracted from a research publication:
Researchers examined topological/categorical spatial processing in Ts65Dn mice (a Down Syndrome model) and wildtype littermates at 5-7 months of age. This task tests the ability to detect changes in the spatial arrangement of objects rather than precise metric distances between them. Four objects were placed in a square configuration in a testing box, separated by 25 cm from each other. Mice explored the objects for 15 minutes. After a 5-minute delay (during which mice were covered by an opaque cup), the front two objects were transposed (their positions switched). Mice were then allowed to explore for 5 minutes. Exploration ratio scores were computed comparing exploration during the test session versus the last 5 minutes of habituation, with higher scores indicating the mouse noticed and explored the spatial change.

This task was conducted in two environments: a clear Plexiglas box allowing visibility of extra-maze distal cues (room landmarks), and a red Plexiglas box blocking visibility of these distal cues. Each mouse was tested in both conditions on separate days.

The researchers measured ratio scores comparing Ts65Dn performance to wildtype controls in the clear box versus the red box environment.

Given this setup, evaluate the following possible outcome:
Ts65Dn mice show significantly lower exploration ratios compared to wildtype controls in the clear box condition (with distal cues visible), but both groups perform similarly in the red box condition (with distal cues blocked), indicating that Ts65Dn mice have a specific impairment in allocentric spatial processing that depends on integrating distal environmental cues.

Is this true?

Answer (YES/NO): YES